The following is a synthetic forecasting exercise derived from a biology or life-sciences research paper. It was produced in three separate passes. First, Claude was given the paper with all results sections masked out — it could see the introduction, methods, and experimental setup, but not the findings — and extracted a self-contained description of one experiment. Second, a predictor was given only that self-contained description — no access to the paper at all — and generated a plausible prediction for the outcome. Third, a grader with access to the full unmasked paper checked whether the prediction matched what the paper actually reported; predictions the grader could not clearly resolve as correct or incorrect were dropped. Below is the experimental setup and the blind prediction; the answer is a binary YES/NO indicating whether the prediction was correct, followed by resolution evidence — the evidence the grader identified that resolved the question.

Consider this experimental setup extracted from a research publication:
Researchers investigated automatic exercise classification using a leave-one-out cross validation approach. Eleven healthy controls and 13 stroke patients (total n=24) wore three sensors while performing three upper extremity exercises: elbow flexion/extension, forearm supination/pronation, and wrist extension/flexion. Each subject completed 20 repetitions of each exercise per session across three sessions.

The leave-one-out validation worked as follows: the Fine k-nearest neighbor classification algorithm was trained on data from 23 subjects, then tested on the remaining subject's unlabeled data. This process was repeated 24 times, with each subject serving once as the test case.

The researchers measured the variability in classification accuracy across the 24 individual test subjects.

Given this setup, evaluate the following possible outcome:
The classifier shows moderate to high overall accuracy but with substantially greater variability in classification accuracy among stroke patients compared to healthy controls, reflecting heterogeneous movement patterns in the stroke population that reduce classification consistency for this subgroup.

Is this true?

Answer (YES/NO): NO